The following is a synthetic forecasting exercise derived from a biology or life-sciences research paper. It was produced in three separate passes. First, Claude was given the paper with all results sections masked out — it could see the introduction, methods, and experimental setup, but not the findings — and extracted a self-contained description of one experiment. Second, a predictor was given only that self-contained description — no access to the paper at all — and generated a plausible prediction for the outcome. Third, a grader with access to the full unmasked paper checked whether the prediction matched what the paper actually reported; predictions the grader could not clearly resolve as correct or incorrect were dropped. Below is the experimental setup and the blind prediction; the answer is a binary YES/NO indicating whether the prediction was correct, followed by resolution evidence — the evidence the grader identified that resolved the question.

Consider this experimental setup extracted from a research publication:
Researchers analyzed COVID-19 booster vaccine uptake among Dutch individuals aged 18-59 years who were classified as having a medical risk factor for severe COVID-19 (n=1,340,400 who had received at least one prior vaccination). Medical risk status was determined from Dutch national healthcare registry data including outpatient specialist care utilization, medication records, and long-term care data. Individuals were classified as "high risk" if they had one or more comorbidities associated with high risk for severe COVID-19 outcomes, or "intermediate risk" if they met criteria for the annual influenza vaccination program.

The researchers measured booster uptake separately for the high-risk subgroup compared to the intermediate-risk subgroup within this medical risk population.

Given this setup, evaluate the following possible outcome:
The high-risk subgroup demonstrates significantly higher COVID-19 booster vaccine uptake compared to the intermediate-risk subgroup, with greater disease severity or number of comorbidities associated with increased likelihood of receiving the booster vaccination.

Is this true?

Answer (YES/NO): NO